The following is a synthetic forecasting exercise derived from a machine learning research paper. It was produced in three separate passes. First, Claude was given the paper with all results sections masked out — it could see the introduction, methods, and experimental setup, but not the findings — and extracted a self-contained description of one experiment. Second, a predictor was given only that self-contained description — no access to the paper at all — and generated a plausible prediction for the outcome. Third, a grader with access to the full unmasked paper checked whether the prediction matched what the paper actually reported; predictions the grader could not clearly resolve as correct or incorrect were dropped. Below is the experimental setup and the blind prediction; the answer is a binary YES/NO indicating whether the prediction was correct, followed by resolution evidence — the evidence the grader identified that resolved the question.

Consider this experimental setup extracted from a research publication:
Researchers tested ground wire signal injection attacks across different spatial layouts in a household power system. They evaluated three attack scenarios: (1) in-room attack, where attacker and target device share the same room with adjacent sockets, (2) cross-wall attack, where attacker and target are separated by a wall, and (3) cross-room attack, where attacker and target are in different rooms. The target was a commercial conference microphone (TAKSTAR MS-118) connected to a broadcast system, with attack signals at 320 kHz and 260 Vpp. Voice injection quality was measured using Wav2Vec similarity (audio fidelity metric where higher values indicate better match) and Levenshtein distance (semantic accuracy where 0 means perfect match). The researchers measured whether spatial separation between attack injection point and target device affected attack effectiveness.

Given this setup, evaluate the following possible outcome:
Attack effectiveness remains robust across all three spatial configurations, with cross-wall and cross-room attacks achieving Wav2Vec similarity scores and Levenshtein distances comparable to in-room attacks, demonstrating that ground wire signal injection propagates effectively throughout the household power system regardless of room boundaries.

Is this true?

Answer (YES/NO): YES